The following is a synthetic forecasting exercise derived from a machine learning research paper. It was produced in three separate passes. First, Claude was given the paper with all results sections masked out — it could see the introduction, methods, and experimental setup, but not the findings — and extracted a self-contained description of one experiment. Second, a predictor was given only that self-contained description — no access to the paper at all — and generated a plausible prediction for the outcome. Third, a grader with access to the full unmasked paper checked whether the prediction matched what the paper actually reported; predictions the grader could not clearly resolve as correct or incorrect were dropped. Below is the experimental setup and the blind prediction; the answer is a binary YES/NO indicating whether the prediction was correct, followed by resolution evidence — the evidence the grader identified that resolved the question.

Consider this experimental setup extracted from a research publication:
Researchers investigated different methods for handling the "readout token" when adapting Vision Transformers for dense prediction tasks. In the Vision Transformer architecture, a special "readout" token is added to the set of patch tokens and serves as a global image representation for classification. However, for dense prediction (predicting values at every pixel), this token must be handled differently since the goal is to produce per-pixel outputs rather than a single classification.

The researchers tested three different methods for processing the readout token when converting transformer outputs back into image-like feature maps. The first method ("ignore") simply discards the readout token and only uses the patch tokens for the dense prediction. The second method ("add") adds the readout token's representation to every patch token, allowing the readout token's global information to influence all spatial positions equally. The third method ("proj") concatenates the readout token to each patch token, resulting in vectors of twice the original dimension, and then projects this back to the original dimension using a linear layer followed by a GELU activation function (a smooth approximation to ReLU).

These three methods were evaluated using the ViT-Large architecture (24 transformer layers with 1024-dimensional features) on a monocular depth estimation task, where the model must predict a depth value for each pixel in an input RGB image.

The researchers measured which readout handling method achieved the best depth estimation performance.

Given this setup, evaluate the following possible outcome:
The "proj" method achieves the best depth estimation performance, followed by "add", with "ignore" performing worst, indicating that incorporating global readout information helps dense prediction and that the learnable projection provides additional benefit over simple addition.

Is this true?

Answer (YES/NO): NO